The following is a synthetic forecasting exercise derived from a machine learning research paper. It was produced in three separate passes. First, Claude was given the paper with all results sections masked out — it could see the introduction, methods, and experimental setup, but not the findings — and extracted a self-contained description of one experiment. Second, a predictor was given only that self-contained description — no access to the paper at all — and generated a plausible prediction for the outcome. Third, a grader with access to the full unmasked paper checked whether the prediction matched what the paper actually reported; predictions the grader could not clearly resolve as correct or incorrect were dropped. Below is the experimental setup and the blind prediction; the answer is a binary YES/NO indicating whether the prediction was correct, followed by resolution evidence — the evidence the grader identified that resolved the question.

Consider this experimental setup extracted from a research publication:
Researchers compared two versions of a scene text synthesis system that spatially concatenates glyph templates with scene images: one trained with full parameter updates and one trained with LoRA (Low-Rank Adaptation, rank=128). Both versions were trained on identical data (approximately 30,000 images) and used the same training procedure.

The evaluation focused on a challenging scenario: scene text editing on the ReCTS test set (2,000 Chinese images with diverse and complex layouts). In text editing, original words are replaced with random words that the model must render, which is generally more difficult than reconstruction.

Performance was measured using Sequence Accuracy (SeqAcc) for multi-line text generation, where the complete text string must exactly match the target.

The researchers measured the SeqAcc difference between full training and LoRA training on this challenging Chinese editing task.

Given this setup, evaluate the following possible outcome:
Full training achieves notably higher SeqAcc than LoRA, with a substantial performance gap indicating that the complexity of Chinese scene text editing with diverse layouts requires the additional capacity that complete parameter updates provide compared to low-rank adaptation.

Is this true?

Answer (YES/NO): NO